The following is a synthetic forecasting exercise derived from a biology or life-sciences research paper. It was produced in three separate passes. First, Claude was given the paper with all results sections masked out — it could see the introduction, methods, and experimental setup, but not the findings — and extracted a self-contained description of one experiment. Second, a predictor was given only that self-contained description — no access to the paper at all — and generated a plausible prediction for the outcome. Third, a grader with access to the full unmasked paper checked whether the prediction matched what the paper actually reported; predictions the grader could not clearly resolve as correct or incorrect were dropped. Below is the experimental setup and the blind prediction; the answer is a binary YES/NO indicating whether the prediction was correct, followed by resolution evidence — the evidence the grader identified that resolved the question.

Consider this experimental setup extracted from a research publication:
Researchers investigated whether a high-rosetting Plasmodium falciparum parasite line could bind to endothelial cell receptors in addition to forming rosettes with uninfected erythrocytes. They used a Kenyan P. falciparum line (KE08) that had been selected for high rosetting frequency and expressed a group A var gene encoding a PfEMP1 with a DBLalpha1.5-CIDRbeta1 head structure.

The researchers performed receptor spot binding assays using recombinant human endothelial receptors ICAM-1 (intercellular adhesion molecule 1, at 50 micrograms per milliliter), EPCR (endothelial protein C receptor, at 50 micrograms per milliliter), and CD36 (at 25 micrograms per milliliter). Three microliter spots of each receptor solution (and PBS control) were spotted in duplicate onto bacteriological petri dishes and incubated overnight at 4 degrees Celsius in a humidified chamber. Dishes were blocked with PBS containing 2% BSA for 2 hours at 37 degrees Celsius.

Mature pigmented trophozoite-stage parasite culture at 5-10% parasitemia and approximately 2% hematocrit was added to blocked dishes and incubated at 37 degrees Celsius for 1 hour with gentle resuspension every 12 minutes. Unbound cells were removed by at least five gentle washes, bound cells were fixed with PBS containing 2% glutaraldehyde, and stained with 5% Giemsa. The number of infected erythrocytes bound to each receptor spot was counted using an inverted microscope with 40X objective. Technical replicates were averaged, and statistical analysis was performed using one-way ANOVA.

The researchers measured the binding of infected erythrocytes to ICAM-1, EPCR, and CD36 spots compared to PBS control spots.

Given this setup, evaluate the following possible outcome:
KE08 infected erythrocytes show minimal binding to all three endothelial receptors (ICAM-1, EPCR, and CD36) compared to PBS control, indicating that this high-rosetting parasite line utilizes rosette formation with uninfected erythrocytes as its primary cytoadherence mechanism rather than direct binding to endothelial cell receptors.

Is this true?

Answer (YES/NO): NO